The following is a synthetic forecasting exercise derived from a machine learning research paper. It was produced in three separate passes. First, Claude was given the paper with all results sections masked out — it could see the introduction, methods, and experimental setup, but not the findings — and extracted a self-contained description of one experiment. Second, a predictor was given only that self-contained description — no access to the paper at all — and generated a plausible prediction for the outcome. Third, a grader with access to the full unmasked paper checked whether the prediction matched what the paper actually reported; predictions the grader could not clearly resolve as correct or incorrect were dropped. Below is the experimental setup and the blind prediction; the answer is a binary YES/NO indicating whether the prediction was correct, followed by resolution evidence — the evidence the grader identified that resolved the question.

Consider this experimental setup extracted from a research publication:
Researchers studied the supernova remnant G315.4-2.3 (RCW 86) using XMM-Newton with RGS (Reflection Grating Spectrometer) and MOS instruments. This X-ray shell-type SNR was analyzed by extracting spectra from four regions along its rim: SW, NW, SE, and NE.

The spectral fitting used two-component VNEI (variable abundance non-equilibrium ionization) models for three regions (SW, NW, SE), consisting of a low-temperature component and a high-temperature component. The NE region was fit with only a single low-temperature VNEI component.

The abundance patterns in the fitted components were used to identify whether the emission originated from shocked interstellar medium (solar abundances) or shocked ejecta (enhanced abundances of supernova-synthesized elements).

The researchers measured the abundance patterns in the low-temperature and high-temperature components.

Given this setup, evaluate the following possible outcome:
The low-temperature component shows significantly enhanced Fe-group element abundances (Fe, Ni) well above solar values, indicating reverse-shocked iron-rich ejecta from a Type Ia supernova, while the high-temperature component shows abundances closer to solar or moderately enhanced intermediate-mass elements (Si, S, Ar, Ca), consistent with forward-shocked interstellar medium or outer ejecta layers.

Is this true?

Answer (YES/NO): NO